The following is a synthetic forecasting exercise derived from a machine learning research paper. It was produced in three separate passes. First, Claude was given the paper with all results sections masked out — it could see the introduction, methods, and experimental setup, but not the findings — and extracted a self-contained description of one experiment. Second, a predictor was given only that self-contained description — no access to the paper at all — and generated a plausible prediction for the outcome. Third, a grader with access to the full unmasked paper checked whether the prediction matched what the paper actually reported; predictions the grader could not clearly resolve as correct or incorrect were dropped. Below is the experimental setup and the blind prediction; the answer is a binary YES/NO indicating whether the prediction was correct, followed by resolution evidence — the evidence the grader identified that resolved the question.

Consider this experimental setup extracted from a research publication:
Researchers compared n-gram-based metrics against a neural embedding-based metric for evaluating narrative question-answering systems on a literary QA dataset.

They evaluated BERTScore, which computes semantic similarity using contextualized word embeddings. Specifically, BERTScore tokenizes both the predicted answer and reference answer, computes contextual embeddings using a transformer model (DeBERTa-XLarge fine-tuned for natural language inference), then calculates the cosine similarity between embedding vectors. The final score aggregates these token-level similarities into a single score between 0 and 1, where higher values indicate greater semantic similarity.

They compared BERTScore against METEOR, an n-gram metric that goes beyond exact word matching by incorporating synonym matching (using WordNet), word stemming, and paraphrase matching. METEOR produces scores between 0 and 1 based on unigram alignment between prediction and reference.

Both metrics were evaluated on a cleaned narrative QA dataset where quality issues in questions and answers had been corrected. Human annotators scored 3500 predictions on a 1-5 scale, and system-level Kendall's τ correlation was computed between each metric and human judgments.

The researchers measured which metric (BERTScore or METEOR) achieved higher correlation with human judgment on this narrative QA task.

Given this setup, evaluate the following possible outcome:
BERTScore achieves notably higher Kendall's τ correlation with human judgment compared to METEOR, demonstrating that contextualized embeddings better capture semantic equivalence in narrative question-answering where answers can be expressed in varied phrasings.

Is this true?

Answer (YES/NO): NO